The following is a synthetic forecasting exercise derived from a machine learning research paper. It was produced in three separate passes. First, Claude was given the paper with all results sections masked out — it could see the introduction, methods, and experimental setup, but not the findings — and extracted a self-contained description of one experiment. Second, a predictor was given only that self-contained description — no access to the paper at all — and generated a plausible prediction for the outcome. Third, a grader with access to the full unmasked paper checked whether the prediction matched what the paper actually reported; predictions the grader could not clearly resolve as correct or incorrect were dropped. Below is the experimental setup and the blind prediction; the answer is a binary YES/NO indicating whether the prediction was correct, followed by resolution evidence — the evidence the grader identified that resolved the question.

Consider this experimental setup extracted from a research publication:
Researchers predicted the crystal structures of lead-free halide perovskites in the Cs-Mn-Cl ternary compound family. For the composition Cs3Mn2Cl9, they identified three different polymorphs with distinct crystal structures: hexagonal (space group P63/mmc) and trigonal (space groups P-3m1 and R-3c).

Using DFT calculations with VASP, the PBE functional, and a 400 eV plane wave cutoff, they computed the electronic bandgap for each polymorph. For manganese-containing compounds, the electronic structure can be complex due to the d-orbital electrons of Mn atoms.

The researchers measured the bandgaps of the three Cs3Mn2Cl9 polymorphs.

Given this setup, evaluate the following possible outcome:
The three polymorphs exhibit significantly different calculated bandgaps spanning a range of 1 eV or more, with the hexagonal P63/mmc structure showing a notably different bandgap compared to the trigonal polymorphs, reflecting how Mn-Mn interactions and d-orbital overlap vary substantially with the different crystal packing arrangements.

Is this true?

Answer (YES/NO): NO